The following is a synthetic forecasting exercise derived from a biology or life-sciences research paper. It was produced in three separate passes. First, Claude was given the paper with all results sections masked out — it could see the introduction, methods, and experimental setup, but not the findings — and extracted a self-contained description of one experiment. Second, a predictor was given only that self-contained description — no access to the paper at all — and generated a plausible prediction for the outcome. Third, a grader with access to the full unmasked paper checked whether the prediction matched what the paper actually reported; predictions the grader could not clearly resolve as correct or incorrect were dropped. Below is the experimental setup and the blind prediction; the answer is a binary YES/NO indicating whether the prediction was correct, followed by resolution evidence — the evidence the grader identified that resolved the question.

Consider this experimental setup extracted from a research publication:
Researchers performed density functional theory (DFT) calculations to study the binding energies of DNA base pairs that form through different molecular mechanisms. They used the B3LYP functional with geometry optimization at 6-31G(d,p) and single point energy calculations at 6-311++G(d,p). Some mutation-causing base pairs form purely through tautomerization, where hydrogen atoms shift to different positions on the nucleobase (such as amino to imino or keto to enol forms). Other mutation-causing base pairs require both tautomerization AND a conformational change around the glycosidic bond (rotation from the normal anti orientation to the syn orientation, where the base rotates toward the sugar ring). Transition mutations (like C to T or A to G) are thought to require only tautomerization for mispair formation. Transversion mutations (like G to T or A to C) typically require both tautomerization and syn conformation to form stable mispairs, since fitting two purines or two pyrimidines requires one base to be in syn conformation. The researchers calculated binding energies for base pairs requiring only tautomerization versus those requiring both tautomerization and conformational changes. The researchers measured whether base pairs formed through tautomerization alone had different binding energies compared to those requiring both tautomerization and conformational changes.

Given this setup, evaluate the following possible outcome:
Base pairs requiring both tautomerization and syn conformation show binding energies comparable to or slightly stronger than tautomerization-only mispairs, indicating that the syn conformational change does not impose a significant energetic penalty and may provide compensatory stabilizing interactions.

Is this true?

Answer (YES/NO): NO